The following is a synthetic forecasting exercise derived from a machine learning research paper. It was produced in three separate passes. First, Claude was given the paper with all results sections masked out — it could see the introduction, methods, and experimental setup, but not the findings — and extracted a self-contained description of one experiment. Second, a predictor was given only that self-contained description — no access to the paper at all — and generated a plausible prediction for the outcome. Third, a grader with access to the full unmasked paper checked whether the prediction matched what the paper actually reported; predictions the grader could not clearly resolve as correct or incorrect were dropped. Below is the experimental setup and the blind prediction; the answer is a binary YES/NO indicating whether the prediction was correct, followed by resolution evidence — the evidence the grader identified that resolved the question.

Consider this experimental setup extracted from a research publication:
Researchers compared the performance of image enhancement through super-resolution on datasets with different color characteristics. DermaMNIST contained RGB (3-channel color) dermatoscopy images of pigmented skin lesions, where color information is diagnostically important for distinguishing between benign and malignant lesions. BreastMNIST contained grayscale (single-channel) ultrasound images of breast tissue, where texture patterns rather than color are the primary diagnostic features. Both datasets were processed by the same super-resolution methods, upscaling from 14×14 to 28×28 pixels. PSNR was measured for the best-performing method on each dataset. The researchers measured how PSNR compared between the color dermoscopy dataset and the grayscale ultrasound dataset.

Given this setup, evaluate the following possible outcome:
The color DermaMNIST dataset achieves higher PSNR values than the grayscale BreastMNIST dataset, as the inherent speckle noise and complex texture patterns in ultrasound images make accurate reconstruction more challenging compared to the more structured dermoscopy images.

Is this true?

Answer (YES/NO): YES